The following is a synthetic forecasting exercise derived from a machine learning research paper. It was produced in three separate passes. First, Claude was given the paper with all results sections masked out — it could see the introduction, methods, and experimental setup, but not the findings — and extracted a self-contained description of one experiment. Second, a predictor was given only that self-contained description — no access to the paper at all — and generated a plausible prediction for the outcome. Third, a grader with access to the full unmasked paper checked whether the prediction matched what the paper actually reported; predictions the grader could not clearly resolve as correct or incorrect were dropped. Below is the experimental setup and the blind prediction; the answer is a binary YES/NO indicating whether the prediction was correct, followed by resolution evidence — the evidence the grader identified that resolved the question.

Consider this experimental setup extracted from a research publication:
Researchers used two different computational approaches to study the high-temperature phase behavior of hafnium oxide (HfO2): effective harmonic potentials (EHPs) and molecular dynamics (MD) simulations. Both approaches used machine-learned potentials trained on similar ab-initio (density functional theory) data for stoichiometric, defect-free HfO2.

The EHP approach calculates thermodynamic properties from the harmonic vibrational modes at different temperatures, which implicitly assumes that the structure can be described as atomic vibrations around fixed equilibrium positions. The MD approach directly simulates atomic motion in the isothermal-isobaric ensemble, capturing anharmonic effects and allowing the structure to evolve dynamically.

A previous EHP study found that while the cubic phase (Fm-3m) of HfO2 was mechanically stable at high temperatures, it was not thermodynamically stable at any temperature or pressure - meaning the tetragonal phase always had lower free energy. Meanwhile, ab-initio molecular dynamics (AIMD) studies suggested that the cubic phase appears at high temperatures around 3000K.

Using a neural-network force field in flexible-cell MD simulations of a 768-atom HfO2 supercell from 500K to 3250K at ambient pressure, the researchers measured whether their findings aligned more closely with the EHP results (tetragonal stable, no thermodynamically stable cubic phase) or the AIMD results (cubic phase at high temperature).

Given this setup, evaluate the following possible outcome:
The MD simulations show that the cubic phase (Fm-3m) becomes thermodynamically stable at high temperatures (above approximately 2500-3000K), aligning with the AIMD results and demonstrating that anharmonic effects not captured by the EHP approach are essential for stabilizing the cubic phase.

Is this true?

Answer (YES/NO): NO